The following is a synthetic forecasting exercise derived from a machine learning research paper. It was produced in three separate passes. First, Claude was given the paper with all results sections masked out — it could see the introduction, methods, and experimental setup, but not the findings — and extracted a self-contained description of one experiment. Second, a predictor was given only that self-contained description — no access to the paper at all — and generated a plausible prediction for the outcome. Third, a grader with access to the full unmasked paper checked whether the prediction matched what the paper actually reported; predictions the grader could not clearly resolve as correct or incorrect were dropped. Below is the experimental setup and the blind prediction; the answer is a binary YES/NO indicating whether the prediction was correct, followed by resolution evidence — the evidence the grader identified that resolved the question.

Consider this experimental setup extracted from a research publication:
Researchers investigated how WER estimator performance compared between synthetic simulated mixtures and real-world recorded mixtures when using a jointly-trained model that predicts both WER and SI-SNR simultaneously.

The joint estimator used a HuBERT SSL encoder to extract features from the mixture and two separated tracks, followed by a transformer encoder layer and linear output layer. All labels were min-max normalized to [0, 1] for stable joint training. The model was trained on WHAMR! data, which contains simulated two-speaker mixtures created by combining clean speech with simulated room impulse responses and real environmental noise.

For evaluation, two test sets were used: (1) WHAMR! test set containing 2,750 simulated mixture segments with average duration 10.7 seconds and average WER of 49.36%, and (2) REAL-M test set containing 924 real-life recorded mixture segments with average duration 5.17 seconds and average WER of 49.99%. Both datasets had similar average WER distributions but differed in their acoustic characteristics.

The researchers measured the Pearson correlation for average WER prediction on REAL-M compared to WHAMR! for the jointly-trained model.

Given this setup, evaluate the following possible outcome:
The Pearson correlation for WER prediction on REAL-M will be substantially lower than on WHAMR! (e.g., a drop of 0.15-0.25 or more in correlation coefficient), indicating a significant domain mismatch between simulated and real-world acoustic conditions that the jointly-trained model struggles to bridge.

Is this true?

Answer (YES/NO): YES